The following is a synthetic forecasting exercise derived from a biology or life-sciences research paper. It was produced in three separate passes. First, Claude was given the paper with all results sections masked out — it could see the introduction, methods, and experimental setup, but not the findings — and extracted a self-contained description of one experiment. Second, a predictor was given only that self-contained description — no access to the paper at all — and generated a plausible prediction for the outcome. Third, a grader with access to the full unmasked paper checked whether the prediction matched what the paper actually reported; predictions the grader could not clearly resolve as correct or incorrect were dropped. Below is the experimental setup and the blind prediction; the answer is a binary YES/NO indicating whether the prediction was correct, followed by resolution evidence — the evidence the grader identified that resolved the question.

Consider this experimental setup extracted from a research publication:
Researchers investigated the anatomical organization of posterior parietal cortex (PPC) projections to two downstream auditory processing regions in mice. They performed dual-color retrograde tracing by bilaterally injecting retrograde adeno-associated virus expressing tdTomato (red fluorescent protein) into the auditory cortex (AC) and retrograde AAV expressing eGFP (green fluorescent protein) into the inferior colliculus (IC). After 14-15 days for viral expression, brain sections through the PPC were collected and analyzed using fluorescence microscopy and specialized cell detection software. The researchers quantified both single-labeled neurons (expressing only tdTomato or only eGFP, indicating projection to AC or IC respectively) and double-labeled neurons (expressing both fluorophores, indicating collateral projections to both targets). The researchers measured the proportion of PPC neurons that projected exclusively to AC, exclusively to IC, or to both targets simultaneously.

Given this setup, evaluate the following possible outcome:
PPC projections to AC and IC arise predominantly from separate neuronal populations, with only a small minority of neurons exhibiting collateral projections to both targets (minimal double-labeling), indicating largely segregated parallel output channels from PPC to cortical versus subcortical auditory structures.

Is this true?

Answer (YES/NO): YES